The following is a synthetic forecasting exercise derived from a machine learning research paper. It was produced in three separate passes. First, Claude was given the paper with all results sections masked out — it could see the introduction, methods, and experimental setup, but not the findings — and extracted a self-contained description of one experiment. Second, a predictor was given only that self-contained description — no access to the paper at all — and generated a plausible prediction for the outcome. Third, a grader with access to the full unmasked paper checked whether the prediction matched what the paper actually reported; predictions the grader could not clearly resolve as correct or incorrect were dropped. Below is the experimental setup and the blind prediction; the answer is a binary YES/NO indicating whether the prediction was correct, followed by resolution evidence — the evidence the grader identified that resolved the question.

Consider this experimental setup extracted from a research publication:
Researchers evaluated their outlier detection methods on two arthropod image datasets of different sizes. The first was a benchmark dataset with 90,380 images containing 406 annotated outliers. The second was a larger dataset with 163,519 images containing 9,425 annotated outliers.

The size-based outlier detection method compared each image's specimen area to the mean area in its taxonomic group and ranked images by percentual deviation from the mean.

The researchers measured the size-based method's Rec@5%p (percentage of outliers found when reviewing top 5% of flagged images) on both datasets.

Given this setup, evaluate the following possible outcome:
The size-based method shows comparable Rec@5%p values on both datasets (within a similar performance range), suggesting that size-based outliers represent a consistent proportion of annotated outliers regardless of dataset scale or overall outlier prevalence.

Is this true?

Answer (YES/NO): NO